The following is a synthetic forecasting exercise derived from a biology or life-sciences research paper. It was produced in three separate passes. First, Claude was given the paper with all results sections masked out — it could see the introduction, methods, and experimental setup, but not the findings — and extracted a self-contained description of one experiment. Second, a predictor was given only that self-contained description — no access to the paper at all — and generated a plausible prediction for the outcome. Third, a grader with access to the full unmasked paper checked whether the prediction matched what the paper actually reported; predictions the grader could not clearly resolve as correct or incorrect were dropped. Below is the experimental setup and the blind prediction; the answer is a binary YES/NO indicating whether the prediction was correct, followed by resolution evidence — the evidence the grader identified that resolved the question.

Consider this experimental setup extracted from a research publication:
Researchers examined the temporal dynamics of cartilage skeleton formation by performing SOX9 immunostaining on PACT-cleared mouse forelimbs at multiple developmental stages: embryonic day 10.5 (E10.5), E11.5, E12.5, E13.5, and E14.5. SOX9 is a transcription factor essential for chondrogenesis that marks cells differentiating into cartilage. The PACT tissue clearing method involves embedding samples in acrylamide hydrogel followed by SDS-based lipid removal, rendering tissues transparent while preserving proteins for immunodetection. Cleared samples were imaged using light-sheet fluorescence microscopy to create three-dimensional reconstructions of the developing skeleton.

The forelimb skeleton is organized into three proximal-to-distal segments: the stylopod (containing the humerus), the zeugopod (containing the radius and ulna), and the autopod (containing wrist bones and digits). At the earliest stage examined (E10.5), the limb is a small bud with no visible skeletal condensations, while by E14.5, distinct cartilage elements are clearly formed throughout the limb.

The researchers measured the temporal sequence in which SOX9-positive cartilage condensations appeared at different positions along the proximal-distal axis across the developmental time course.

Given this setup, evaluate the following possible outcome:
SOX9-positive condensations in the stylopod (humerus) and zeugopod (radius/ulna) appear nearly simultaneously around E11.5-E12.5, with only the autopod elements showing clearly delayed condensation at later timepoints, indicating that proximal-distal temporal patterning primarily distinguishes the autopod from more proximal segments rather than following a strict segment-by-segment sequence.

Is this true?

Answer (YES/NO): NO